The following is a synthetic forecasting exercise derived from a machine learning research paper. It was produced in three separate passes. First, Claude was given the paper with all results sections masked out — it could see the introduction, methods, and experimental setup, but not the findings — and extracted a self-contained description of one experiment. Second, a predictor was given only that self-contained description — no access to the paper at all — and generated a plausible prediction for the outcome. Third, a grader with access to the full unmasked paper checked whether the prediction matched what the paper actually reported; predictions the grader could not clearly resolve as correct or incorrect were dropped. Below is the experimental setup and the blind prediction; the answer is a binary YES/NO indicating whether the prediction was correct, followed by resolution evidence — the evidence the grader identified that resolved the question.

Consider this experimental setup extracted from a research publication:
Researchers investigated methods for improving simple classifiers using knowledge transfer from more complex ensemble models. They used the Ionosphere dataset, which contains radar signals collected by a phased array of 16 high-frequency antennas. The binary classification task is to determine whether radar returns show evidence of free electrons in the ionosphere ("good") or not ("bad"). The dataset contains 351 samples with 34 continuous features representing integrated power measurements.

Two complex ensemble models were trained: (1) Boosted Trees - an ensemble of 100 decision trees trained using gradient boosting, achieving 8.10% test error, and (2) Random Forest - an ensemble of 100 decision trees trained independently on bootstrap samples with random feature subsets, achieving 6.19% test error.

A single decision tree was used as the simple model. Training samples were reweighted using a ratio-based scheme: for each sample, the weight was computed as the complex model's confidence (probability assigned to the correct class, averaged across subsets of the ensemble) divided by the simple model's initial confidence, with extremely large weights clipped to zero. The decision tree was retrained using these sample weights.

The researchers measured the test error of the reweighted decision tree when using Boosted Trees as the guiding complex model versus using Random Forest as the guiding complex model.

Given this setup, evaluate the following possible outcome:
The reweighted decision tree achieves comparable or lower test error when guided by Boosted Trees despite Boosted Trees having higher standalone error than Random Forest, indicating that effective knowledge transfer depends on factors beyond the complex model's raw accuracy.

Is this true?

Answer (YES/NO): YES